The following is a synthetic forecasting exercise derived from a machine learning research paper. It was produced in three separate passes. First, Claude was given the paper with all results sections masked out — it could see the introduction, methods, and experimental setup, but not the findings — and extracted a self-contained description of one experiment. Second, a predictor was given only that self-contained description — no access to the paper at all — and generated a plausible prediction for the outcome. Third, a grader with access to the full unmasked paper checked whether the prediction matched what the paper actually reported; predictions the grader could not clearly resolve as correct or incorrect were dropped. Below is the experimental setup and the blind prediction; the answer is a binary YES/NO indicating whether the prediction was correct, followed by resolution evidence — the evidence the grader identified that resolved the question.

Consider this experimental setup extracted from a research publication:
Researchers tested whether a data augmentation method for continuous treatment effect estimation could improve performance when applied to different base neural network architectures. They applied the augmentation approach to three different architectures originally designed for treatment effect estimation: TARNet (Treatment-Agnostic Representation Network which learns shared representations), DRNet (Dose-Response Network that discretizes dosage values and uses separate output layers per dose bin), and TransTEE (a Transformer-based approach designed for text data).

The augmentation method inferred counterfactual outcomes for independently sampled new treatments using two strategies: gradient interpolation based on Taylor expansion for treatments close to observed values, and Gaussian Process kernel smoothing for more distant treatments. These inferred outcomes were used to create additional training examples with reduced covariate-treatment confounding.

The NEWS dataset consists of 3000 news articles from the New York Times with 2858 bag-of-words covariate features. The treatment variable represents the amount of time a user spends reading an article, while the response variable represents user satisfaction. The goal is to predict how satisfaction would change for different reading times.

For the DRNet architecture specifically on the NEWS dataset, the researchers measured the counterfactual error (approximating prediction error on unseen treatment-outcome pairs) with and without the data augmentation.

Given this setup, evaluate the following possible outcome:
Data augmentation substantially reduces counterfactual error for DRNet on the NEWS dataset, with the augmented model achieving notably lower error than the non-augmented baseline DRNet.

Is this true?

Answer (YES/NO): NO